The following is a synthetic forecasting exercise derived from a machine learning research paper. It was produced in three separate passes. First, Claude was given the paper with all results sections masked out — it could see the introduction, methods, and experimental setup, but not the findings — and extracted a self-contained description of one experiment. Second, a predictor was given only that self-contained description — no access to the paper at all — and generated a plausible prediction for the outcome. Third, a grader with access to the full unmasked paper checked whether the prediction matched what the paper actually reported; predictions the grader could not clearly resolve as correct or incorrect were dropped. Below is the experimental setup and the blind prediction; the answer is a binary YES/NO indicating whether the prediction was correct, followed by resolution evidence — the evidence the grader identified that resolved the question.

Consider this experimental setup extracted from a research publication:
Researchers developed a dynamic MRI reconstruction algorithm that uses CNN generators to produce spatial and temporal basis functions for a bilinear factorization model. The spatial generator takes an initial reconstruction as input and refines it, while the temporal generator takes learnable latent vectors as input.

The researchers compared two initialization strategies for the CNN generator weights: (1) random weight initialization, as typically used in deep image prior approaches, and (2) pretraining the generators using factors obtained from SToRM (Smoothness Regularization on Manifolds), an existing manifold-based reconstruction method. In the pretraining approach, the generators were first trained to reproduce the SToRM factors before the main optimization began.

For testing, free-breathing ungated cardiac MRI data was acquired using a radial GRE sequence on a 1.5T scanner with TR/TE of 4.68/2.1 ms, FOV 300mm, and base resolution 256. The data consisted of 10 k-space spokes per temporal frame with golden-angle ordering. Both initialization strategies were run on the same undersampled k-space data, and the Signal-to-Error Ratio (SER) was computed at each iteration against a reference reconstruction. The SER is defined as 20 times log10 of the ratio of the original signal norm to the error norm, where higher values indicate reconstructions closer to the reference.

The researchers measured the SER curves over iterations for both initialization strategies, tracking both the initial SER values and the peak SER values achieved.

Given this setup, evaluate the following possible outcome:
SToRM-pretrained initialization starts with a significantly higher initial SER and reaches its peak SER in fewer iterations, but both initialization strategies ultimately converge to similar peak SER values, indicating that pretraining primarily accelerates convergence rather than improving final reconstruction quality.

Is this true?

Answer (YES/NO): NO